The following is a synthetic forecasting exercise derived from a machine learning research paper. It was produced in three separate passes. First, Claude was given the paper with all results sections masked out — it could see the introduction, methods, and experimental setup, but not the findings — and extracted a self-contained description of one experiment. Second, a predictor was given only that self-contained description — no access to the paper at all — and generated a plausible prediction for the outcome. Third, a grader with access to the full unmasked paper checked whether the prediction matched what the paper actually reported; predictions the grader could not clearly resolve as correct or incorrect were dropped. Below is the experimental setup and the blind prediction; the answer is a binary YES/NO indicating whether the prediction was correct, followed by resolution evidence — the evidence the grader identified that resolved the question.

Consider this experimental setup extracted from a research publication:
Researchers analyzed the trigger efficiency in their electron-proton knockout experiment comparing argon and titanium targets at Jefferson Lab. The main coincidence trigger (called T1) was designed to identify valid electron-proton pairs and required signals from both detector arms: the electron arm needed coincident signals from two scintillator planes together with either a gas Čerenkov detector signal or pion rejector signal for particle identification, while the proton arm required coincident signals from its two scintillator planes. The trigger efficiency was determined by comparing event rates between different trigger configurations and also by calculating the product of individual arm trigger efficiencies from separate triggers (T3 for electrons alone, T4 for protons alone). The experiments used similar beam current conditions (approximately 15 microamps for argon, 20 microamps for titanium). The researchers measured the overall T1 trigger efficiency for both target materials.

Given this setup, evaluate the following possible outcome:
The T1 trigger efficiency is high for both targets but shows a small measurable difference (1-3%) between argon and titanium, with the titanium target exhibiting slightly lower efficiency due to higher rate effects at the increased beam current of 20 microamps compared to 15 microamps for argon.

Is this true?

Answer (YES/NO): NO